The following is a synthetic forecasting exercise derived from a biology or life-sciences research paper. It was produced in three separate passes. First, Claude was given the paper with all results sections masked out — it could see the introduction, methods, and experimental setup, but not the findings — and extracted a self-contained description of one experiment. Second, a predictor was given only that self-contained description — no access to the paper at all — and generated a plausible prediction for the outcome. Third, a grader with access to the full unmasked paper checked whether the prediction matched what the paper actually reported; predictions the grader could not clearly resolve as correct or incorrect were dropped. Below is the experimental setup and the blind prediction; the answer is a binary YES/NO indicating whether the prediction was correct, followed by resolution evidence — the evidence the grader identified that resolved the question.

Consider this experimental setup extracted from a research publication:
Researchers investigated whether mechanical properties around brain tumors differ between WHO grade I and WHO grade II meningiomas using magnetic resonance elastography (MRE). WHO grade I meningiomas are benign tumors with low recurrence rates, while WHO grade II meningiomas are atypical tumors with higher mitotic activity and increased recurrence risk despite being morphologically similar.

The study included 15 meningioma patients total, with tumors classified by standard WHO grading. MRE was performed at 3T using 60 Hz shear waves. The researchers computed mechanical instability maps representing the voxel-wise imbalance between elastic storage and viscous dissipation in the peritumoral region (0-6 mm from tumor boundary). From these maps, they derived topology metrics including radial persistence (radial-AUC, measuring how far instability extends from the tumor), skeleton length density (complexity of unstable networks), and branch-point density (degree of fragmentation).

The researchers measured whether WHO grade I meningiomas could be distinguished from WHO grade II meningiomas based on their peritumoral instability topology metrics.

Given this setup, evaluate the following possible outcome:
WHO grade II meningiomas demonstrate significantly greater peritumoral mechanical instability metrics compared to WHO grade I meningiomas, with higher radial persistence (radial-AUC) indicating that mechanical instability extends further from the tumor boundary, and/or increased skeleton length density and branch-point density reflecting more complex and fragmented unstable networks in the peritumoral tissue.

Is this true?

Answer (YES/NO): NO